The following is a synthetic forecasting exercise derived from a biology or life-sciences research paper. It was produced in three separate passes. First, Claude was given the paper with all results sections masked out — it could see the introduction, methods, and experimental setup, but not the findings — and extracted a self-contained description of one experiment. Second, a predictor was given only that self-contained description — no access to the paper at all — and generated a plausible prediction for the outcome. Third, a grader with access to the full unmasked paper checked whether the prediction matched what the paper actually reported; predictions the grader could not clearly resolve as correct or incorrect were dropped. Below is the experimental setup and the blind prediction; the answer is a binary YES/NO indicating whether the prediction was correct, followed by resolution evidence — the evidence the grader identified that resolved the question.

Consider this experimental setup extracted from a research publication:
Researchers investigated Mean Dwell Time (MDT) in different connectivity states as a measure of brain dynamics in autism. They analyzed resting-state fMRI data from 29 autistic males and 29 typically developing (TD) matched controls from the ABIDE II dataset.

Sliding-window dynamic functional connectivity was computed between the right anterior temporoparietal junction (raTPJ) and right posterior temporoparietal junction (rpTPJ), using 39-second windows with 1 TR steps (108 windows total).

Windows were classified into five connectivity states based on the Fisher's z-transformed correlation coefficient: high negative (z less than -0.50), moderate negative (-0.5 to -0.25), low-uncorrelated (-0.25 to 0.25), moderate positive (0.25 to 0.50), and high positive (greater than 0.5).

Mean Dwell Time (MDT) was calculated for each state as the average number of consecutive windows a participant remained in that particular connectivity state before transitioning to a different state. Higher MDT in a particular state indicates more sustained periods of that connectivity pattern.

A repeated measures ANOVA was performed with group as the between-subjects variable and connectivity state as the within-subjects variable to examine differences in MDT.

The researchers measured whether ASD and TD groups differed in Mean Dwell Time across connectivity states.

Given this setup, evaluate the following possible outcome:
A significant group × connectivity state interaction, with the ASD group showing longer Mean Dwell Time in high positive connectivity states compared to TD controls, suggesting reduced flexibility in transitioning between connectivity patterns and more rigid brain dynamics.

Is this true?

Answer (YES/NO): NO